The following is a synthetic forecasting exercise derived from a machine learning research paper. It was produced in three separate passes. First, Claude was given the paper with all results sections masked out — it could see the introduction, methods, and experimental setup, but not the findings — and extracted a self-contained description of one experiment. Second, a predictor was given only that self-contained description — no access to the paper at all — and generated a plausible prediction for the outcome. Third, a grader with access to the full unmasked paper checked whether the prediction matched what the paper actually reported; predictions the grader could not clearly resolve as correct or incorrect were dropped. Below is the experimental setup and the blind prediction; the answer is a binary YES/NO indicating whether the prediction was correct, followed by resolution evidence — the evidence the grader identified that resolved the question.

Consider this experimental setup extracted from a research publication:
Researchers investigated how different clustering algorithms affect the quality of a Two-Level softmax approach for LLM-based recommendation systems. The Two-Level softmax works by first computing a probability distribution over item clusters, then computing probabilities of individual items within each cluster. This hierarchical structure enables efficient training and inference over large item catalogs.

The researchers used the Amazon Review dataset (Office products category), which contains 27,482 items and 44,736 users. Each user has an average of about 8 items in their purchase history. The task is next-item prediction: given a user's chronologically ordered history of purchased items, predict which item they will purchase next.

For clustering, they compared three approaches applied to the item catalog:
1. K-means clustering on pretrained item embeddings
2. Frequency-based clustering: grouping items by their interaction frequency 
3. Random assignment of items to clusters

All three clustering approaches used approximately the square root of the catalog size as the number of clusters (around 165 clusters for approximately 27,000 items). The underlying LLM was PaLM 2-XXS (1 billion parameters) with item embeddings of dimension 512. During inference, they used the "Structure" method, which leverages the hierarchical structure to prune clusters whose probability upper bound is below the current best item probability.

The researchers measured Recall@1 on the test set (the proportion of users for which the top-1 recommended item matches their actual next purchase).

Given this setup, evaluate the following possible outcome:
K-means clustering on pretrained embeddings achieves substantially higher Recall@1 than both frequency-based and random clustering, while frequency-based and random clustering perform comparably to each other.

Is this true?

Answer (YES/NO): NO